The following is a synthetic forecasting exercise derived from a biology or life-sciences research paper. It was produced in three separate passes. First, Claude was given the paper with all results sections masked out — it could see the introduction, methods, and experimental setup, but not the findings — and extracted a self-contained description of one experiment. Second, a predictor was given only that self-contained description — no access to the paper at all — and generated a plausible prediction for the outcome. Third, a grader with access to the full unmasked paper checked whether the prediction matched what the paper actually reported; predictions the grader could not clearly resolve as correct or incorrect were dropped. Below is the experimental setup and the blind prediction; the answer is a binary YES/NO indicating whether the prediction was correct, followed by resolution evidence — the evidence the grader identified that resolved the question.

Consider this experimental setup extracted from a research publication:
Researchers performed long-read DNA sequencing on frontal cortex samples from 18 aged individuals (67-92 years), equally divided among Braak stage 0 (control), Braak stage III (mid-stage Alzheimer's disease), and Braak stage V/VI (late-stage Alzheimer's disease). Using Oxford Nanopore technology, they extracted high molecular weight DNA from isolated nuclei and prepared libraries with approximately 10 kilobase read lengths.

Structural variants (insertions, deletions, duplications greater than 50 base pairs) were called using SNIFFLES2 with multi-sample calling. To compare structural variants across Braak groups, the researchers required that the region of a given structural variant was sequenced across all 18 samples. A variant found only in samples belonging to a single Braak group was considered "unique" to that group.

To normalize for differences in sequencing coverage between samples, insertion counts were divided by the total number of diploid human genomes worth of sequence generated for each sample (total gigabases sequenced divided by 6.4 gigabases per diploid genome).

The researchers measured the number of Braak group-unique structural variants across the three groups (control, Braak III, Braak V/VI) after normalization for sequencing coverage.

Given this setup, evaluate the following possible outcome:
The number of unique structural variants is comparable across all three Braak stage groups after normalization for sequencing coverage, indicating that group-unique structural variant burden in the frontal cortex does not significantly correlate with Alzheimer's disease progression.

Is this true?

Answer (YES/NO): YES